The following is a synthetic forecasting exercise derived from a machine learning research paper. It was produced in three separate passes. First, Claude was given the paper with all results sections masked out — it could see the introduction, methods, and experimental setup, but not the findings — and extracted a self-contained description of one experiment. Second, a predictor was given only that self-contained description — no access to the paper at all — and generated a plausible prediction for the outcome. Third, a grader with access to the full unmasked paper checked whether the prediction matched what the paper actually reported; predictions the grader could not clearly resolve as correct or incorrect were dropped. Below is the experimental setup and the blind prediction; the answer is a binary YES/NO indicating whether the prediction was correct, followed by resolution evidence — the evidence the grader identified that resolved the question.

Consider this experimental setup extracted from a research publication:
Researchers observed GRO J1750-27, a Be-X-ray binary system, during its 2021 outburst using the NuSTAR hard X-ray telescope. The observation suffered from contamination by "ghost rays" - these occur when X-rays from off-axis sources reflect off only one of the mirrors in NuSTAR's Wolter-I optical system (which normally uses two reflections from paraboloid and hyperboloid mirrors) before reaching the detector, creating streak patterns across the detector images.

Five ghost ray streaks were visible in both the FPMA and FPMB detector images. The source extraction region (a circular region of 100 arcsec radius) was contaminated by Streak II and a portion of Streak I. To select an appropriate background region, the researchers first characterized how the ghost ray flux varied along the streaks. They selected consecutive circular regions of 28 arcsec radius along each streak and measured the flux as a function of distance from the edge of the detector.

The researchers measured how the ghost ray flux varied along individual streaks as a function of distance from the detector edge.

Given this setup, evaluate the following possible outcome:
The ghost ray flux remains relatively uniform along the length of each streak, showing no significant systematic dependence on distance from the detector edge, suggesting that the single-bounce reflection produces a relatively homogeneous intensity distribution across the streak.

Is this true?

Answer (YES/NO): NO